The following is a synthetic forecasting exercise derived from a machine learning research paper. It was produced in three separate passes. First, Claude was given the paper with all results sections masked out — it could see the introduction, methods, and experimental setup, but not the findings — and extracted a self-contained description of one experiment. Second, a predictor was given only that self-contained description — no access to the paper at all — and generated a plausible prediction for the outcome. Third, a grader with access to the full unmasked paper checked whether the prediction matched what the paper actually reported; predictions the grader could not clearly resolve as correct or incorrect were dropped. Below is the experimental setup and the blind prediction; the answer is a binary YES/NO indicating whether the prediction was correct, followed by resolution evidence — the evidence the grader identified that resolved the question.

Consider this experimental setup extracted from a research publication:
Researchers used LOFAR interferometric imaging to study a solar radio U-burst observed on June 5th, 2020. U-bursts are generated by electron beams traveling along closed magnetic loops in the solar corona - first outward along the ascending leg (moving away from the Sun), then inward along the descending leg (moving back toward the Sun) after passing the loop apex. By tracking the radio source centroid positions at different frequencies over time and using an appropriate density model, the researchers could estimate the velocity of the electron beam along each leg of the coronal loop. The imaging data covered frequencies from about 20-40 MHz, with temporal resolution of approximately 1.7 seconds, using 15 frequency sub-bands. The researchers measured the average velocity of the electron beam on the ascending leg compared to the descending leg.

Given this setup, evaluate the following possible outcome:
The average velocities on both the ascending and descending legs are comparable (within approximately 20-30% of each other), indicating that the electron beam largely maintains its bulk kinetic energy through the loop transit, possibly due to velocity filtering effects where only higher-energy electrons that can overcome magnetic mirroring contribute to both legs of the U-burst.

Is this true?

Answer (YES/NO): NO